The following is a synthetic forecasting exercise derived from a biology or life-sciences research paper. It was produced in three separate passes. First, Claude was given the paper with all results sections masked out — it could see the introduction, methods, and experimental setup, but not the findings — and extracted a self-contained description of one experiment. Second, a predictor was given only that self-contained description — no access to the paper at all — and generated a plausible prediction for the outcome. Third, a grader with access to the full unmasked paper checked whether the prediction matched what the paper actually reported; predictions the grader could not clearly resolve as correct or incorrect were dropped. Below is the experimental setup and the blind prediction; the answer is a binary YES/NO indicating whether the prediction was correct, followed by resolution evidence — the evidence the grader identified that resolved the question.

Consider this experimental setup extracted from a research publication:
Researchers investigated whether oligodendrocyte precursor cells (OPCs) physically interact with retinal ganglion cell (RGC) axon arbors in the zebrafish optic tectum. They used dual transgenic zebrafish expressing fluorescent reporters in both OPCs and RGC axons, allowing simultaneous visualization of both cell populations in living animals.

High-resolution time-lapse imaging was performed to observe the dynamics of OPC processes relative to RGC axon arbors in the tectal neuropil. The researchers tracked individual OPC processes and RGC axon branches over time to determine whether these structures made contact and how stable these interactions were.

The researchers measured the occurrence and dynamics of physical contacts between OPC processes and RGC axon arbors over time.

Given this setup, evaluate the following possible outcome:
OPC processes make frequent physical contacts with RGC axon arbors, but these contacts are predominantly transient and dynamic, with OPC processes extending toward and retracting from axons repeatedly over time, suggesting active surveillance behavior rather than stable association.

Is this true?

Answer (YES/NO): YES